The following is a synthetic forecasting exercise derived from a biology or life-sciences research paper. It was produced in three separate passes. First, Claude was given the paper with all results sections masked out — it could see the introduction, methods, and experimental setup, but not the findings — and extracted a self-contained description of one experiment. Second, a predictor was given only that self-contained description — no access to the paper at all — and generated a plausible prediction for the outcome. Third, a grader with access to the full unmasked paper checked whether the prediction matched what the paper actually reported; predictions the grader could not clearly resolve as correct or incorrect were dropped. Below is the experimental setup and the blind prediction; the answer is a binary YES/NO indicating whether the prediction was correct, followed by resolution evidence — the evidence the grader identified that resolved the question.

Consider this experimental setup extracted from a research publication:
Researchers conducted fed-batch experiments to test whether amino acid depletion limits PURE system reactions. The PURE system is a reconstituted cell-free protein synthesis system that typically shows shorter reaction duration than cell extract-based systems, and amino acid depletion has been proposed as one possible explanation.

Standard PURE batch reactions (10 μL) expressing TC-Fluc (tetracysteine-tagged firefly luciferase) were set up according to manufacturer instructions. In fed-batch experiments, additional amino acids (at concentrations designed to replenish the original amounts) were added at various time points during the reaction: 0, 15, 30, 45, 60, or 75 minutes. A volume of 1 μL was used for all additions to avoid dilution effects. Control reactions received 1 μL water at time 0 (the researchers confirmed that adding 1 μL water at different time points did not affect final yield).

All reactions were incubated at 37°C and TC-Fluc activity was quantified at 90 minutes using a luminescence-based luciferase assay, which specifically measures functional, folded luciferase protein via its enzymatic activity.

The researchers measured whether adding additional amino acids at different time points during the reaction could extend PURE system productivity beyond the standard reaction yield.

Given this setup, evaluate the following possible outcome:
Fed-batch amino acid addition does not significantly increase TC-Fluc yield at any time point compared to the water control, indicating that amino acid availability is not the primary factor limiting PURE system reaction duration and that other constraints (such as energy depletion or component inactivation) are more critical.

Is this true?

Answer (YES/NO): YES